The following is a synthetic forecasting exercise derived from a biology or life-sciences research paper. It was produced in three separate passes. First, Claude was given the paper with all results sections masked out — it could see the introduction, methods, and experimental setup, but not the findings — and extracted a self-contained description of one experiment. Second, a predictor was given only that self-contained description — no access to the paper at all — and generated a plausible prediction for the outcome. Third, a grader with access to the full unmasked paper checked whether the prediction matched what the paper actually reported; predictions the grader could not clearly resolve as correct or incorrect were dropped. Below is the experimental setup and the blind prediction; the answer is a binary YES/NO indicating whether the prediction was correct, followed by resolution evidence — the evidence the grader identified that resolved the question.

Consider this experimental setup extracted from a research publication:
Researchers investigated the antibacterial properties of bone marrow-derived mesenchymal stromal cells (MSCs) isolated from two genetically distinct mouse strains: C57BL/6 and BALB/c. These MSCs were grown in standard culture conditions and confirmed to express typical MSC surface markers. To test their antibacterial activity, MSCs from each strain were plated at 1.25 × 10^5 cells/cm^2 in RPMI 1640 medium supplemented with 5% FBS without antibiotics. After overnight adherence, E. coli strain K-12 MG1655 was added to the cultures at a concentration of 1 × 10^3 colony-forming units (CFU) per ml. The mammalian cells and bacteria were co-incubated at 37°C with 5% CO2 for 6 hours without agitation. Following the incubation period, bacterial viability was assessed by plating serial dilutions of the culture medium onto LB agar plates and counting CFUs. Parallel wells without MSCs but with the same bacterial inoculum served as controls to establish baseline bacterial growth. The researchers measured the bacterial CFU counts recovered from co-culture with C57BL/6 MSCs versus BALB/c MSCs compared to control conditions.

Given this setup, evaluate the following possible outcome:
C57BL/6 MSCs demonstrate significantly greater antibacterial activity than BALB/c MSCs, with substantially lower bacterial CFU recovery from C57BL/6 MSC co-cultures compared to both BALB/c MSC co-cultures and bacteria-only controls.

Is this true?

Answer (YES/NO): YES